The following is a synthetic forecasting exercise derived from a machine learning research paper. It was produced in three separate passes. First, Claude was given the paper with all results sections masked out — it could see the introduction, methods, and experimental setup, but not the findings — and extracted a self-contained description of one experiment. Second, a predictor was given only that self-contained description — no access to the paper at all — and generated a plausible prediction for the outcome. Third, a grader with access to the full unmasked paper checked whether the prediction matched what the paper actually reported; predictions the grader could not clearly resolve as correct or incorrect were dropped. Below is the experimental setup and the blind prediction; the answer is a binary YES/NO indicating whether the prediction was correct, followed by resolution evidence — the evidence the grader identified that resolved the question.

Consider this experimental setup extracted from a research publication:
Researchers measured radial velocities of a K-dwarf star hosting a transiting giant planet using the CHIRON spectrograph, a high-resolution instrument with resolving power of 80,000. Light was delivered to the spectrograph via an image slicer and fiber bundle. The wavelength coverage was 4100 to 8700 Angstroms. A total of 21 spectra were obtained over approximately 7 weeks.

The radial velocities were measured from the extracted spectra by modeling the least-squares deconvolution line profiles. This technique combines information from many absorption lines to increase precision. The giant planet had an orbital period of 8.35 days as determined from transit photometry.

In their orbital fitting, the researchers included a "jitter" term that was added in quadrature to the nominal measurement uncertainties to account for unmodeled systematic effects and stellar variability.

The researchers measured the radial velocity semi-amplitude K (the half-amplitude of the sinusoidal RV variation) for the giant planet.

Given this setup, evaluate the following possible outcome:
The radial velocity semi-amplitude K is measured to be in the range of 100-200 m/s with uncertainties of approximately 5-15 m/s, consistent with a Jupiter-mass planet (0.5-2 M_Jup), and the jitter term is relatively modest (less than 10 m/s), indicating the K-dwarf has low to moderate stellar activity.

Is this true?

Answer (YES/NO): NO